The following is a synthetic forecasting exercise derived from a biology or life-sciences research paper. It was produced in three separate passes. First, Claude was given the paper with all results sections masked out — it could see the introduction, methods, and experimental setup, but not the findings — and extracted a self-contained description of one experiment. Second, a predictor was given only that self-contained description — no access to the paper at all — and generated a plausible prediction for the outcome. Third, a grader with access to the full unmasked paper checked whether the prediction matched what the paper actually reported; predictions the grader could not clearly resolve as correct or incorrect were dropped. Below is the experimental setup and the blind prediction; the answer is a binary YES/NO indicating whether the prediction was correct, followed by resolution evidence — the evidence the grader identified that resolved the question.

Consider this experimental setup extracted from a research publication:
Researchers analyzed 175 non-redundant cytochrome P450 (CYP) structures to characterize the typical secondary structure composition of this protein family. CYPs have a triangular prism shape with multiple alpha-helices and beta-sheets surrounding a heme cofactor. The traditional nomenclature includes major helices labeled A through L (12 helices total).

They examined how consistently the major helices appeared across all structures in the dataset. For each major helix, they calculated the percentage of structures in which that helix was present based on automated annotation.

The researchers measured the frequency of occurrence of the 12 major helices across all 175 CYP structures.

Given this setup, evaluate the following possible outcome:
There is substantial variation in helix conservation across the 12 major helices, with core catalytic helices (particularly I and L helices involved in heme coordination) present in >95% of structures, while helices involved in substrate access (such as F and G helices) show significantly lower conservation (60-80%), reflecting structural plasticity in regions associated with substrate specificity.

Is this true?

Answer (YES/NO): NO